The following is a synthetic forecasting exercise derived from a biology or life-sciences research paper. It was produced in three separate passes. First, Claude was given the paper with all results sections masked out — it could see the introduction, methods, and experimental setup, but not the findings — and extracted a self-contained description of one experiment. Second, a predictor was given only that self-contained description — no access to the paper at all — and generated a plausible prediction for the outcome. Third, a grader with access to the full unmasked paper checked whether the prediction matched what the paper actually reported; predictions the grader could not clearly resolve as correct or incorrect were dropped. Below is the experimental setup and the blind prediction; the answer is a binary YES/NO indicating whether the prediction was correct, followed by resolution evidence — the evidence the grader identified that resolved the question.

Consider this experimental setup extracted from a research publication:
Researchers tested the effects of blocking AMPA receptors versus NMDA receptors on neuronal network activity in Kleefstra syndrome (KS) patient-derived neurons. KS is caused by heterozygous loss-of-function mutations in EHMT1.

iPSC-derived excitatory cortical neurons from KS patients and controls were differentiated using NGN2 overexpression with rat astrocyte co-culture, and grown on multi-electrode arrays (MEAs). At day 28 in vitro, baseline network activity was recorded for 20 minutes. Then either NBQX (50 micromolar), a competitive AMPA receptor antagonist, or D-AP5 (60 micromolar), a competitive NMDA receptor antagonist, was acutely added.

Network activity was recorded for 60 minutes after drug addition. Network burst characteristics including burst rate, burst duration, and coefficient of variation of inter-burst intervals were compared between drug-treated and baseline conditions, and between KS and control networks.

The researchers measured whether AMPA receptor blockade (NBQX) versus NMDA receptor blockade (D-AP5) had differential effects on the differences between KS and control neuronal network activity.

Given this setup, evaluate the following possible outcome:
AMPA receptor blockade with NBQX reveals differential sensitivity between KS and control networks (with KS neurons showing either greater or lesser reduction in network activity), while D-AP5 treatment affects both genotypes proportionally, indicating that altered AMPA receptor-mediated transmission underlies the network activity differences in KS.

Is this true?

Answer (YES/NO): NO